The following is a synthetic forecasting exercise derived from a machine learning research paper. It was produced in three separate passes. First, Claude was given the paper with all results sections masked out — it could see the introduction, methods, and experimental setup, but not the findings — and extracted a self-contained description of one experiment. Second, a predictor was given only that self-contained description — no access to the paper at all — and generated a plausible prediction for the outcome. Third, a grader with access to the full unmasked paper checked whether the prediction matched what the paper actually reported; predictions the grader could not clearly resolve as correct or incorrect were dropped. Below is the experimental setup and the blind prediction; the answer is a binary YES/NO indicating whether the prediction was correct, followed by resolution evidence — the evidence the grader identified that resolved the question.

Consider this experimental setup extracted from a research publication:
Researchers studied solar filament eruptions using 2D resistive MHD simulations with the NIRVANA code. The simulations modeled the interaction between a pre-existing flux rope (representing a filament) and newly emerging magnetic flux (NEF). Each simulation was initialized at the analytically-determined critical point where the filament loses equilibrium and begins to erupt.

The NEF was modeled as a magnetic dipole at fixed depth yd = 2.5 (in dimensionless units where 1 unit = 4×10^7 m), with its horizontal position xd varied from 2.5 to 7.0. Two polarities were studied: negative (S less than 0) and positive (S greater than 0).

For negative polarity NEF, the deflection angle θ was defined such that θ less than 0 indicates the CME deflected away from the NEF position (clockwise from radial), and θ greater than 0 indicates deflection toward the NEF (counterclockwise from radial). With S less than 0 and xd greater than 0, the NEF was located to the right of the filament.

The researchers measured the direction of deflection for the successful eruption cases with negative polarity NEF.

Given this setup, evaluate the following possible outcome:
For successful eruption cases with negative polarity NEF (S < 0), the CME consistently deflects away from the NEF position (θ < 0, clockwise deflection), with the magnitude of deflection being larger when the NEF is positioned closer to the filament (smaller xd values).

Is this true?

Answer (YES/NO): NO